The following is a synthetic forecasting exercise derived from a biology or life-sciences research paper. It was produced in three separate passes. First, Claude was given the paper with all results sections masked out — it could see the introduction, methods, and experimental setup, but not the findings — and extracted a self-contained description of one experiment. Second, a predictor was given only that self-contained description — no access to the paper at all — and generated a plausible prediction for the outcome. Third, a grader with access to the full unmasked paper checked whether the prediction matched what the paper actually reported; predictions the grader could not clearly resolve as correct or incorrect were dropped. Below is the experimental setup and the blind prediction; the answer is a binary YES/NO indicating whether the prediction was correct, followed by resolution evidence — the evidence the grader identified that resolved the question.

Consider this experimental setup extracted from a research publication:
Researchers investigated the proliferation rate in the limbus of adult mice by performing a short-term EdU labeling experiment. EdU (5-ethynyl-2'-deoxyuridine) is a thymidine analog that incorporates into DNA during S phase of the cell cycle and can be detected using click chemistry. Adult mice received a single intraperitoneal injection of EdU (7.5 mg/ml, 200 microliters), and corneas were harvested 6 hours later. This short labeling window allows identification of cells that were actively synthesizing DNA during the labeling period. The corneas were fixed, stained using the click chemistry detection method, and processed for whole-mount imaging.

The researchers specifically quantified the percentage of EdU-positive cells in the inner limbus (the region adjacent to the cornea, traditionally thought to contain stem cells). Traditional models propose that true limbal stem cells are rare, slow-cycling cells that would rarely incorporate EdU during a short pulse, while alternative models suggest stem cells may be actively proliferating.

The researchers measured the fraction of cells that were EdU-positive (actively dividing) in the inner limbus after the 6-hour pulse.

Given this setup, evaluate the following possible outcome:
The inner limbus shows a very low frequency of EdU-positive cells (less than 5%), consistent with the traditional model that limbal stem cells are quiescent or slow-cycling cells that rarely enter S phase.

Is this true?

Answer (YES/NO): NO